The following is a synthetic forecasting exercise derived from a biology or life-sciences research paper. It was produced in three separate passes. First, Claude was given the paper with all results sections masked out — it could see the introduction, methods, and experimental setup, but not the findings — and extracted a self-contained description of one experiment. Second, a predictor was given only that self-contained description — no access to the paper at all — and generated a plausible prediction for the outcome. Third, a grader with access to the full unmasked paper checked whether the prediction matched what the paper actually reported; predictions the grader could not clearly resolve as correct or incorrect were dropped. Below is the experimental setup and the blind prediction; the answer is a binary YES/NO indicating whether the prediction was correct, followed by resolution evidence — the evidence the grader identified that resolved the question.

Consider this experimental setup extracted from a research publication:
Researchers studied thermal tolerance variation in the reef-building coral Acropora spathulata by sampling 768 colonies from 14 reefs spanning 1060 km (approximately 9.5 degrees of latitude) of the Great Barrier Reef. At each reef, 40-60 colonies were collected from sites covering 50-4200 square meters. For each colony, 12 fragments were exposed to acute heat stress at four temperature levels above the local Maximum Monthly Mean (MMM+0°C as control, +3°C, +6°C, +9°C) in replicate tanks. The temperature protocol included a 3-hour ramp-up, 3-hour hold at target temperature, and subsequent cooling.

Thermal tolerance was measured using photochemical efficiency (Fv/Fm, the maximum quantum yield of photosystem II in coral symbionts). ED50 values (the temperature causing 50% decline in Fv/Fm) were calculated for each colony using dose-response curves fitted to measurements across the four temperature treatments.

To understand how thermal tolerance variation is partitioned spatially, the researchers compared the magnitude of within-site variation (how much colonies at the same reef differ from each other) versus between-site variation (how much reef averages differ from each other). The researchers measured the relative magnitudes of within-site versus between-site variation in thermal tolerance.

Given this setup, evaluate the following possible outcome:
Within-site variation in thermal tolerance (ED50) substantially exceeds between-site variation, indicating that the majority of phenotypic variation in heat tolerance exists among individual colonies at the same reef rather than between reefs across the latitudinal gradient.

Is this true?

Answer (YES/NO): YES